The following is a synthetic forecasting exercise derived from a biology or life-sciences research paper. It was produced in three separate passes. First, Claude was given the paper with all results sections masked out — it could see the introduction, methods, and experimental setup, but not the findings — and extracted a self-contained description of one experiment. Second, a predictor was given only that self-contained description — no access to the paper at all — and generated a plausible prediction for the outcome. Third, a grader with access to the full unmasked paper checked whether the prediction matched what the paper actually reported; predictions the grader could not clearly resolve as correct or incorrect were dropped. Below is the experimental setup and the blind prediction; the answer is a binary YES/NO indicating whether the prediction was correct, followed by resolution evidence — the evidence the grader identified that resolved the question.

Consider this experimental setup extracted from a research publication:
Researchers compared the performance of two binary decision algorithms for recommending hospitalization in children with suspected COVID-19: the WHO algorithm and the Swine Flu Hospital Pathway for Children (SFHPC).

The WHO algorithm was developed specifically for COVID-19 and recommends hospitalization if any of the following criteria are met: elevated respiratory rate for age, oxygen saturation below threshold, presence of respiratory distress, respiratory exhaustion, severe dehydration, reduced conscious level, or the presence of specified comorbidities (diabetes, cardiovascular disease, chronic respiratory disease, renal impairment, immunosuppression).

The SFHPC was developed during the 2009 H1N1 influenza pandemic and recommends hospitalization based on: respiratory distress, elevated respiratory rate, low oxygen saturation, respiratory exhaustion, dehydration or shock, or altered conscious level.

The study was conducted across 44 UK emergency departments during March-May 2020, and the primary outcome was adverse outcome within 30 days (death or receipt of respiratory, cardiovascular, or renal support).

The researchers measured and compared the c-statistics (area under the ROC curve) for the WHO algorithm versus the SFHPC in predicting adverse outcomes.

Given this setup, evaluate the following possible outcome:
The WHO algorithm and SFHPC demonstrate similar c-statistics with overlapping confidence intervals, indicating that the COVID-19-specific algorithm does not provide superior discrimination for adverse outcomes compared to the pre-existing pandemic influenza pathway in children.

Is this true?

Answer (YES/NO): YES